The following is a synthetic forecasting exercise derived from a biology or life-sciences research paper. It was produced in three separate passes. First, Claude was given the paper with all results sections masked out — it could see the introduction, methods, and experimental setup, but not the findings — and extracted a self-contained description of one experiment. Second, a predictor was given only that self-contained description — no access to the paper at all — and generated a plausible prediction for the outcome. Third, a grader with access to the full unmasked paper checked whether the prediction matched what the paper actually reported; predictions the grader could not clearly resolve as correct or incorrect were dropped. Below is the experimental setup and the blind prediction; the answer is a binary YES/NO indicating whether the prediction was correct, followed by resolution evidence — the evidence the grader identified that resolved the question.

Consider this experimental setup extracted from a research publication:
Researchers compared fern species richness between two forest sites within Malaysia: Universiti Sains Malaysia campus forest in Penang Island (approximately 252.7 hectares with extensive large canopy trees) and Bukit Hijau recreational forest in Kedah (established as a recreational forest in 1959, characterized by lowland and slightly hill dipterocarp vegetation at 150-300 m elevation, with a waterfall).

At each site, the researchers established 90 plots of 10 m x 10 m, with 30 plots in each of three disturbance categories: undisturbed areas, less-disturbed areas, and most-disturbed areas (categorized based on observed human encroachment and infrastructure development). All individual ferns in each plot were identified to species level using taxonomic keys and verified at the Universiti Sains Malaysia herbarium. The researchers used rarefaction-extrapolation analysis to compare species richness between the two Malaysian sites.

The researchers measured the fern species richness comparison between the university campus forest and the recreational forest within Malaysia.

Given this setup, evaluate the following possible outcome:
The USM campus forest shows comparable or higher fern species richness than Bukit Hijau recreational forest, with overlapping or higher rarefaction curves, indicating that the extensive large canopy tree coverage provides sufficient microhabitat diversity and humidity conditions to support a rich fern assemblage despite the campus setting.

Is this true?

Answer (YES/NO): NO